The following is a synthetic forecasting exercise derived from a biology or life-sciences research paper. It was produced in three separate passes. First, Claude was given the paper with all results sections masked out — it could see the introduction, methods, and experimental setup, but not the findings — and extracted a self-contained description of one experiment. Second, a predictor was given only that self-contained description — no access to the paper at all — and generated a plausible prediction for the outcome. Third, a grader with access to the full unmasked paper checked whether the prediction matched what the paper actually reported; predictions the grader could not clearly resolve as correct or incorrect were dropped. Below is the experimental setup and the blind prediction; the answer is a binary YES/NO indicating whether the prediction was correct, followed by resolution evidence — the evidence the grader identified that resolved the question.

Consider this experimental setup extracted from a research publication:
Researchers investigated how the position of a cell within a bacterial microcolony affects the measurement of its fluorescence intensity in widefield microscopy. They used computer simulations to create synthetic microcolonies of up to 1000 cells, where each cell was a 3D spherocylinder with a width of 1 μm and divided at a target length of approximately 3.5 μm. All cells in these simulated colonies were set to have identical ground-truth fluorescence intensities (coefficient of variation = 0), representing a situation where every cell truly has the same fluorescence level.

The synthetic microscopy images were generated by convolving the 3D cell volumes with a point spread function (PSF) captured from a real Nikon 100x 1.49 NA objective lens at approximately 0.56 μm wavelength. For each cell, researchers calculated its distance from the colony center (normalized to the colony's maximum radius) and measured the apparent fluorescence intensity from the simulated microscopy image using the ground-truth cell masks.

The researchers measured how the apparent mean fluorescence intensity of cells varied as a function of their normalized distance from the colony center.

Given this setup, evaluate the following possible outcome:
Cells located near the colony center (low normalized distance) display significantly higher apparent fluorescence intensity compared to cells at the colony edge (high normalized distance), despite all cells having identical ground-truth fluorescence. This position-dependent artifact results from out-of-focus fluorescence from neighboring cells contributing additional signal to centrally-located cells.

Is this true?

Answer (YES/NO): YES